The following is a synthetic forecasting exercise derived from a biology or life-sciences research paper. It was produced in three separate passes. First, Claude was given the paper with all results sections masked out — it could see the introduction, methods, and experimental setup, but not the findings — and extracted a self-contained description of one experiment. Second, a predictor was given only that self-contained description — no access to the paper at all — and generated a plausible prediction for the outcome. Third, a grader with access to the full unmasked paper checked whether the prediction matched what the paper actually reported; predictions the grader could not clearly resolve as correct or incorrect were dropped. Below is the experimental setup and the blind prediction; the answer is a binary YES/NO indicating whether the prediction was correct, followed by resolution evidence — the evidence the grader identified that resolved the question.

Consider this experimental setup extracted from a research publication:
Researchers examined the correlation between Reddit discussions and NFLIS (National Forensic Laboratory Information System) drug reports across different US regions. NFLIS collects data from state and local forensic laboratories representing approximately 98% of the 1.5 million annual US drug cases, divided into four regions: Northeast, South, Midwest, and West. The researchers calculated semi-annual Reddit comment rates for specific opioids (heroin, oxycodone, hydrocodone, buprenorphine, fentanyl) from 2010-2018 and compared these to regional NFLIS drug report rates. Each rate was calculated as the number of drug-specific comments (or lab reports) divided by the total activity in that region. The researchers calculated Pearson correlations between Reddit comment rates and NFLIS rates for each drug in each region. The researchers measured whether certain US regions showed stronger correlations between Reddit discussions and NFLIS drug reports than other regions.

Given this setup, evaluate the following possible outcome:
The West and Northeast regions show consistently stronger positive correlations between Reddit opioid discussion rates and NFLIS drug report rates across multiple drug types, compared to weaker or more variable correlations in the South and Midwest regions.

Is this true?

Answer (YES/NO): NO